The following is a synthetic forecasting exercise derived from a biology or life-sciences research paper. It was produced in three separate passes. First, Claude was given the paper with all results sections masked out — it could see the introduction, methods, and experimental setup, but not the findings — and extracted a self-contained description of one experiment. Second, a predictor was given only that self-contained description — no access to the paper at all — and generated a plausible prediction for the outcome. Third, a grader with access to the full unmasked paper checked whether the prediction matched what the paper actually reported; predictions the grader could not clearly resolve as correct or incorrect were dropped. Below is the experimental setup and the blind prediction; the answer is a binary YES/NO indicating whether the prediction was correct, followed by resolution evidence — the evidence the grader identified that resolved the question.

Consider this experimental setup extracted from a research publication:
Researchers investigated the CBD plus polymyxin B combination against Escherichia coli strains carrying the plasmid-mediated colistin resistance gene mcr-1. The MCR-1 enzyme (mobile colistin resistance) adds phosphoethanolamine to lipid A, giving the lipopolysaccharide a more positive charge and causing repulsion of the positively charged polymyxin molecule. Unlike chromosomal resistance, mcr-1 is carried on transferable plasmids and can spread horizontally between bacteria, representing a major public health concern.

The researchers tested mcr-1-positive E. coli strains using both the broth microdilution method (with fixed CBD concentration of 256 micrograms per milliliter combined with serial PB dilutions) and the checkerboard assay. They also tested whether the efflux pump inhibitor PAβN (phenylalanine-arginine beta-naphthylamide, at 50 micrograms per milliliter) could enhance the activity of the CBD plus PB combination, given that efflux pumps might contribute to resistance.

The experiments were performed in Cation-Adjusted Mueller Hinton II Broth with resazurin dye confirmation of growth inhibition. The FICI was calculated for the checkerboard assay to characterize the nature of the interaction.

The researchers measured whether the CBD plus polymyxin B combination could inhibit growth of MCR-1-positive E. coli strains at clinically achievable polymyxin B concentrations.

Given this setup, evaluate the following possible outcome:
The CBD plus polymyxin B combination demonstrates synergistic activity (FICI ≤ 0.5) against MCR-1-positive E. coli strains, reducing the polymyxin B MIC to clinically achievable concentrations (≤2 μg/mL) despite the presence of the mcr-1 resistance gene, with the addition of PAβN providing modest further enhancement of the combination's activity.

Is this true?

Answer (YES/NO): NO